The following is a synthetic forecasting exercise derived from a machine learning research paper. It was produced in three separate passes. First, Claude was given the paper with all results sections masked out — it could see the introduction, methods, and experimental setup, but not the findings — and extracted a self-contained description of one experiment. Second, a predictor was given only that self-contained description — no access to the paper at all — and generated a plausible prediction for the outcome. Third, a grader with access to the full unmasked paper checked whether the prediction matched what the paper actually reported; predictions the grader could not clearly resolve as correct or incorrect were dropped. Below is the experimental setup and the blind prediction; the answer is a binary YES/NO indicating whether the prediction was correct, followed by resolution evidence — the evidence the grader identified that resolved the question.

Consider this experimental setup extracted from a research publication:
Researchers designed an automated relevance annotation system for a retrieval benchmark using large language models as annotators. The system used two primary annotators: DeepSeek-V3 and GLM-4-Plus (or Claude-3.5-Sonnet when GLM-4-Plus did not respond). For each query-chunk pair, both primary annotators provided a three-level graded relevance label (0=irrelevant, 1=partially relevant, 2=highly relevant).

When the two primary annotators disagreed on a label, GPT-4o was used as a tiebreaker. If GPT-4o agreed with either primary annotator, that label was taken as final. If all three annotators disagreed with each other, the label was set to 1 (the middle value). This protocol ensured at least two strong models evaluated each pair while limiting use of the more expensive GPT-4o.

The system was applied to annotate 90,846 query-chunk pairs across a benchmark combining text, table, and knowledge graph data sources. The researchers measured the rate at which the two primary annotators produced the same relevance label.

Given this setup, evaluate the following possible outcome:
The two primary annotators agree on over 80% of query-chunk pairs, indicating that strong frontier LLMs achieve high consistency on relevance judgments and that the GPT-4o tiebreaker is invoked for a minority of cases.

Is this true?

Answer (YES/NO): YES